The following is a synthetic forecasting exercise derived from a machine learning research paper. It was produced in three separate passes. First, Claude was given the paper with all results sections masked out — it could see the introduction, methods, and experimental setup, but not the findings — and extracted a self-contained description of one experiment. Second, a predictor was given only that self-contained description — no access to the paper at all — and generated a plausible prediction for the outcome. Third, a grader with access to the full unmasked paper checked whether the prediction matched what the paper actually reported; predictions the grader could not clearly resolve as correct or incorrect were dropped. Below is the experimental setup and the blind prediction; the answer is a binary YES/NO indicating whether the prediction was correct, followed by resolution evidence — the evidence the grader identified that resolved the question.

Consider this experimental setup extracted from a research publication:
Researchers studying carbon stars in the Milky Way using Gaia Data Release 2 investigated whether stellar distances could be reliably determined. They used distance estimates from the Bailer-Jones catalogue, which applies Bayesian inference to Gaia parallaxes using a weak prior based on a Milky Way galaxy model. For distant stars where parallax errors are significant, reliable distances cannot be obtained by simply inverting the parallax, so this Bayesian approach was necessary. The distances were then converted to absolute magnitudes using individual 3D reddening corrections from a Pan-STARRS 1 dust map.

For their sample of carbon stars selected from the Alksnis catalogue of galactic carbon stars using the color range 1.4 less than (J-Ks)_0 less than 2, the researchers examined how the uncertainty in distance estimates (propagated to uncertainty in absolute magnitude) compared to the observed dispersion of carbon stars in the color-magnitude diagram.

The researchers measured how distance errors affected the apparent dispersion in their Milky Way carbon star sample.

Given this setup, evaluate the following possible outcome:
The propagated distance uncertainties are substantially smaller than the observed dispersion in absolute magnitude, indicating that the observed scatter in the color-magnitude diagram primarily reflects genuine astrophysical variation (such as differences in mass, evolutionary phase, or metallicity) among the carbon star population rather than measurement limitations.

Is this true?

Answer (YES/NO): NO